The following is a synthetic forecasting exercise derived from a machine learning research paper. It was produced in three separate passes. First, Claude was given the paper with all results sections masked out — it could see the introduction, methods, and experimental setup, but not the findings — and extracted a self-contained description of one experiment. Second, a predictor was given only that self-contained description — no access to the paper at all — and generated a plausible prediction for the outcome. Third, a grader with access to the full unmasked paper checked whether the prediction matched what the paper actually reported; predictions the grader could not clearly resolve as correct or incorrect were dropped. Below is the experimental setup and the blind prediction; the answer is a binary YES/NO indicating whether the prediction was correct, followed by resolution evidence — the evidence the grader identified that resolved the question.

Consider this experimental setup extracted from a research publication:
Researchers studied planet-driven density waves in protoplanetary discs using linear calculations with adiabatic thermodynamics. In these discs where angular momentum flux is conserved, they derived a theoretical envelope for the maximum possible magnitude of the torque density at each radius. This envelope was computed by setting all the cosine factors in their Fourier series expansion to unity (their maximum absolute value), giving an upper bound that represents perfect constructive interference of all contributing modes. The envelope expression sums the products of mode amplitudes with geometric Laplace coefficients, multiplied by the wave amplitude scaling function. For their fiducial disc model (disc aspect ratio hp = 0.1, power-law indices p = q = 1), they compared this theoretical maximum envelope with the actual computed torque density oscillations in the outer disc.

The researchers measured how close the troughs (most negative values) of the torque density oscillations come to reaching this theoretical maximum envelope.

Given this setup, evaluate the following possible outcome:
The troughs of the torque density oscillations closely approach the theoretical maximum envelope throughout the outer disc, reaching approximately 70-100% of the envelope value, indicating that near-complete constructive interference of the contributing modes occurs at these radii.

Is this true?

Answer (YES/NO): YES